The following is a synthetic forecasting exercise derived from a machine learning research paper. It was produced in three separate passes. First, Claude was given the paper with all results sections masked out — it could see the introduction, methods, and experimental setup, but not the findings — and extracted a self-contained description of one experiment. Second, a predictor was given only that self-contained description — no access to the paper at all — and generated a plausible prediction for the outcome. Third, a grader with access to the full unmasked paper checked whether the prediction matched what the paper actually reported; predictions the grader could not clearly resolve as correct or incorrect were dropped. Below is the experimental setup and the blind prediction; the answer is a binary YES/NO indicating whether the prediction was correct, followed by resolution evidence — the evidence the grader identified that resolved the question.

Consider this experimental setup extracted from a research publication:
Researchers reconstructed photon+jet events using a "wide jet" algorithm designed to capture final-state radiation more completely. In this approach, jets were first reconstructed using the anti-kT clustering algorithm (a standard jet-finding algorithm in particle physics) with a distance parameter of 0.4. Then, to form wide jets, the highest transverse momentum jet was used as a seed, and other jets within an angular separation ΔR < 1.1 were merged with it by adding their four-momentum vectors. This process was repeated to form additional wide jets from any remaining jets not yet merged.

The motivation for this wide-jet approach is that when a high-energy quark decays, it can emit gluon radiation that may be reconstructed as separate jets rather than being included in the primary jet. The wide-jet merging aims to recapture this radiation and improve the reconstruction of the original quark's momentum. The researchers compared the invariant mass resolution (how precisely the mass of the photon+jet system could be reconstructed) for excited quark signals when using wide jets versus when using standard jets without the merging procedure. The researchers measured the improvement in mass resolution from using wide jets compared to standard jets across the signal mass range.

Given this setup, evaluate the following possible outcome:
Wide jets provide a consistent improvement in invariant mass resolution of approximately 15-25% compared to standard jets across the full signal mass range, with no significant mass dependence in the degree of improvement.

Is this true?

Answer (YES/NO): NO